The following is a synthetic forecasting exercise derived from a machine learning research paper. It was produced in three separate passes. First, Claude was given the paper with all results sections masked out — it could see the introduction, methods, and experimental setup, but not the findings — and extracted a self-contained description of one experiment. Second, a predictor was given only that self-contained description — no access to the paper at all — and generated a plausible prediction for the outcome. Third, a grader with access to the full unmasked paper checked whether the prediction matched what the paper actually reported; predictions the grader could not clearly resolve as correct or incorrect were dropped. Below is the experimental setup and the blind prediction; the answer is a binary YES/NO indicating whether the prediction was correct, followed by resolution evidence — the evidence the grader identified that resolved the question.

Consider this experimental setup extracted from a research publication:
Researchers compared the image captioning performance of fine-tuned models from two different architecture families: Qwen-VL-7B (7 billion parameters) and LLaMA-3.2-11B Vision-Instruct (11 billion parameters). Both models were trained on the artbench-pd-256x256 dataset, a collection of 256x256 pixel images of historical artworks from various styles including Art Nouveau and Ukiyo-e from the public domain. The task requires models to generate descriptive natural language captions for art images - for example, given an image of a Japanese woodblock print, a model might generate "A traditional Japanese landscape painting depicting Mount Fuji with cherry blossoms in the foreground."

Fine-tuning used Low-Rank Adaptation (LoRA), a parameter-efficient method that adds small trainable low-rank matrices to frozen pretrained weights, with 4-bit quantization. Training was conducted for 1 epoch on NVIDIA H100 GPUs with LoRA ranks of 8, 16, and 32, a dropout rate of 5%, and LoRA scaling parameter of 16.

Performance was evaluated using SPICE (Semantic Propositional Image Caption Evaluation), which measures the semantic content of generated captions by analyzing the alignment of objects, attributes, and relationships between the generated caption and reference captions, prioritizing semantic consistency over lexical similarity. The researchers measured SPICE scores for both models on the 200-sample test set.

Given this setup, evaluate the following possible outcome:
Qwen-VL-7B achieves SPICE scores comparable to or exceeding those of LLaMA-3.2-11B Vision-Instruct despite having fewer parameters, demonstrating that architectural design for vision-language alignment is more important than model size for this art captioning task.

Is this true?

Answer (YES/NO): YES